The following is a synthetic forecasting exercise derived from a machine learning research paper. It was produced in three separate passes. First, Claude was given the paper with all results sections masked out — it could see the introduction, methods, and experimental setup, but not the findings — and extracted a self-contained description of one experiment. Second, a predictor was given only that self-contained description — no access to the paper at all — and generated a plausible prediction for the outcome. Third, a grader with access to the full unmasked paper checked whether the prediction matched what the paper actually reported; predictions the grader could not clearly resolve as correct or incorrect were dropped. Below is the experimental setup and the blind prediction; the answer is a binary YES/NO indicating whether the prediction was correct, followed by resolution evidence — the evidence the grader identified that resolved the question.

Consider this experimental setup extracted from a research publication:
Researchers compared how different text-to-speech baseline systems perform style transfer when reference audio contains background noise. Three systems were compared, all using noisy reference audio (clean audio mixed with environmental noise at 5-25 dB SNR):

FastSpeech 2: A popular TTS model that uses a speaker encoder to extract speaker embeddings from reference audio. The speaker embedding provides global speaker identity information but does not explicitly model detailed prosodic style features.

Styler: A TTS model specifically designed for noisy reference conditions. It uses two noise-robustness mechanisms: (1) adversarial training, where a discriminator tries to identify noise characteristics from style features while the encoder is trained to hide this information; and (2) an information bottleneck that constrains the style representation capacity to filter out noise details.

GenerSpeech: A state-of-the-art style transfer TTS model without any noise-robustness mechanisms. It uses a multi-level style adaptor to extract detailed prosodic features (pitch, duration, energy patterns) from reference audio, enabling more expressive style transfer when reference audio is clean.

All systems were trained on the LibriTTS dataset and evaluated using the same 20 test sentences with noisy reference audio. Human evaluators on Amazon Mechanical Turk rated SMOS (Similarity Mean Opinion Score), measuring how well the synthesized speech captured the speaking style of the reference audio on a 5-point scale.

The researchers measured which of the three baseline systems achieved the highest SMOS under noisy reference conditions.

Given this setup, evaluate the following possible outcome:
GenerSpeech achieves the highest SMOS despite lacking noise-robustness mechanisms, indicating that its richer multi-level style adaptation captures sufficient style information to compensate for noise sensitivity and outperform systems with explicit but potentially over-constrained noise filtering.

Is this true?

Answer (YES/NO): NO